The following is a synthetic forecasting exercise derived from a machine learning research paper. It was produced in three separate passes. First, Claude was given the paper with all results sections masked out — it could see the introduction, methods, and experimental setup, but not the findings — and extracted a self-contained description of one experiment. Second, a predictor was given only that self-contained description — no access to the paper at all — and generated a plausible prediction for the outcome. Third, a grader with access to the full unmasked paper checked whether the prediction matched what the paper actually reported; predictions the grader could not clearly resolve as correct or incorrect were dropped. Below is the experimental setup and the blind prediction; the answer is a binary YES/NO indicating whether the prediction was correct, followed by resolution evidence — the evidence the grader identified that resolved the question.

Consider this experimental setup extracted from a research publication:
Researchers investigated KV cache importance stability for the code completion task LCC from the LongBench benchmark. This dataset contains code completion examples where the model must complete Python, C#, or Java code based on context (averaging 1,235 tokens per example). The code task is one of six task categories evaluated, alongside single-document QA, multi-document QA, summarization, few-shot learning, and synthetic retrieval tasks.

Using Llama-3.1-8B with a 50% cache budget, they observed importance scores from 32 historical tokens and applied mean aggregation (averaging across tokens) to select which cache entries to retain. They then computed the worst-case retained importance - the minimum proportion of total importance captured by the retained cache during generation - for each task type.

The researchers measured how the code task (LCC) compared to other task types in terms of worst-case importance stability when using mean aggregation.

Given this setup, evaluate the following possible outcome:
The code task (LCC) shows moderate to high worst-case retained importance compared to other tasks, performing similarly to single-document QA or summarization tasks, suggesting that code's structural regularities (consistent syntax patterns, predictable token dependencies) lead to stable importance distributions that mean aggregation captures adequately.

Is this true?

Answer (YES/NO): NO